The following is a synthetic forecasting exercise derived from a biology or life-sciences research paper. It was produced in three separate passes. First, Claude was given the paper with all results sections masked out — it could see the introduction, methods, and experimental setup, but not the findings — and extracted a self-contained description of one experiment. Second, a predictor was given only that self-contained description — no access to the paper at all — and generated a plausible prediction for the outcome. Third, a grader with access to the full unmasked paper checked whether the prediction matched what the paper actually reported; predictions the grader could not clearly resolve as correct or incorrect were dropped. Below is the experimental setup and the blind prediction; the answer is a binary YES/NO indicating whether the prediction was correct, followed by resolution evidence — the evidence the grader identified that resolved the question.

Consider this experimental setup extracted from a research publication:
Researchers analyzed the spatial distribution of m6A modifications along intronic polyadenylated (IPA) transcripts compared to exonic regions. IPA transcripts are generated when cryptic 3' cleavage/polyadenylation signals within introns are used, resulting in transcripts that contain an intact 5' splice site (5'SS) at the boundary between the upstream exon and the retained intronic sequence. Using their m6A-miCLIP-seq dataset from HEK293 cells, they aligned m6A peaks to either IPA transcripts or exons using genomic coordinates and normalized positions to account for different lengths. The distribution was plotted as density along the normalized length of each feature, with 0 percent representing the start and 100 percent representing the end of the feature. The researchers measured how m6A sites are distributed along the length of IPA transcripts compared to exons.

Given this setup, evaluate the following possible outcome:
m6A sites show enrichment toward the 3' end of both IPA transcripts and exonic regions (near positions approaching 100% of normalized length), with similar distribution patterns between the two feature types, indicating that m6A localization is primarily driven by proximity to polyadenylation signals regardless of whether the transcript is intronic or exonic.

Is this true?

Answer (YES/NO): NO